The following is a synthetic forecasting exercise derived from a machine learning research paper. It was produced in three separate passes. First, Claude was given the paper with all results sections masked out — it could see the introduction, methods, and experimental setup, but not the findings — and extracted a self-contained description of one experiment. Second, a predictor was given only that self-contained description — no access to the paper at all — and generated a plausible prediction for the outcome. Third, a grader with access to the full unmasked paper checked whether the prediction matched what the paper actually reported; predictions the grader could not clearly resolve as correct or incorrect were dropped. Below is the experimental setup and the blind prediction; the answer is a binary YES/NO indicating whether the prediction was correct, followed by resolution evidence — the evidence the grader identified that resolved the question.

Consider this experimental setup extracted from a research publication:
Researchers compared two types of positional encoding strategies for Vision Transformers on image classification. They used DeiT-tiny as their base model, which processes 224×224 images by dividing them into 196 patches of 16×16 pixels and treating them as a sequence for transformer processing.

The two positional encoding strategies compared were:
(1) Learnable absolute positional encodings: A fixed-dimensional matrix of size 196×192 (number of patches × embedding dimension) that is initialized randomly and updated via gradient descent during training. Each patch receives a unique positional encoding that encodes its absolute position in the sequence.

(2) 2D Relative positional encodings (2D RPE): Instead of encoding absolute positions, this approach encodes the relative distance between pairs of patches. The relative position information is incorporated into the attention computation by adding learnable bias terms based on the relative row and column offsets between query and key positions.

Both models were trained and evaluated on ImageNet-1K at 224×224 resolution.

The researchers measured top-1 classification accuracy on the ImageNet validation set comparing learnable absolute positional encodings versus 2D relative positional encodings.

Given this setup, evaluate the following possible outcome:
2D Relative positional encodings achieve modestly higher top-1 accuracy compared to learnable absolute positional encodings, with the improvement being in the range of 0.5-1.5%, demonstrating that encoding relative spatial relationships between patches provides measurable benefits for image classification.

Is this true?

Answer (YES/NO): NO